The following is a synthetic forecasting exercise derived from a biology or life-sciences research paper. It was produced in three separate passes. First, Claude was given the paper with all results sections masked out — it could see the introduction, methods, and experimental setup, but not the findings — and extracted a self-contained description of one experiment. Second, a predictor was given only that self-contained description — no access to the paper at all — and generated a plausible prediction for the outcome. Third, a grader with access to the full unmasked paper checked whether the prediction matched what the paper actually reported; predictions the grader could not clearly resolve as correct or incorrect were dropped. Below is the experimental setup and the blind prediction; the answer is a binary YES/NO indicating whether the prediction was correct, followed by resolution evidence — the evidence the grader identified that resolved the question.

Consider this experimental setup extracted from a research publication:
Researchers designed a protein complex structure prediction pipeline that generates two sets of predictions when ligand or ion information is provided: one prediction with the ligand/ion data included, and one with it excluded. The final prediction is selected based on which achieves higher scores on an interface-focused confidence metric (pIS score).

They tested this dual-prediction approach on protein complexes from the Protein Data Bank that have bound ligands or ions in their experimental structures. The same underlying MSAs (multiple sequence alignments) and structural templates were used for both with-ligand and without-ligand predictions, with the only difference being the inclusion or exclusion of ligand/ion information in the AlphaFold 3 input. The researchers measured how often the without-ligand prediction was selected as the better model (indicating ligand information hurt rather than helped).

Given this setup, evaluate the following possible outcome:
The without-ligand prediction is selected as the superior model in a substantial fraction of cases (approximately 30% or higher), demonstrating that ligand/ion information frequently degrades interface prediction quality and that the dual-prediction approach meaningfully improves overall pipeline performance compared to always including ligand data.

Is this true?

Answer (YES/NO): NO